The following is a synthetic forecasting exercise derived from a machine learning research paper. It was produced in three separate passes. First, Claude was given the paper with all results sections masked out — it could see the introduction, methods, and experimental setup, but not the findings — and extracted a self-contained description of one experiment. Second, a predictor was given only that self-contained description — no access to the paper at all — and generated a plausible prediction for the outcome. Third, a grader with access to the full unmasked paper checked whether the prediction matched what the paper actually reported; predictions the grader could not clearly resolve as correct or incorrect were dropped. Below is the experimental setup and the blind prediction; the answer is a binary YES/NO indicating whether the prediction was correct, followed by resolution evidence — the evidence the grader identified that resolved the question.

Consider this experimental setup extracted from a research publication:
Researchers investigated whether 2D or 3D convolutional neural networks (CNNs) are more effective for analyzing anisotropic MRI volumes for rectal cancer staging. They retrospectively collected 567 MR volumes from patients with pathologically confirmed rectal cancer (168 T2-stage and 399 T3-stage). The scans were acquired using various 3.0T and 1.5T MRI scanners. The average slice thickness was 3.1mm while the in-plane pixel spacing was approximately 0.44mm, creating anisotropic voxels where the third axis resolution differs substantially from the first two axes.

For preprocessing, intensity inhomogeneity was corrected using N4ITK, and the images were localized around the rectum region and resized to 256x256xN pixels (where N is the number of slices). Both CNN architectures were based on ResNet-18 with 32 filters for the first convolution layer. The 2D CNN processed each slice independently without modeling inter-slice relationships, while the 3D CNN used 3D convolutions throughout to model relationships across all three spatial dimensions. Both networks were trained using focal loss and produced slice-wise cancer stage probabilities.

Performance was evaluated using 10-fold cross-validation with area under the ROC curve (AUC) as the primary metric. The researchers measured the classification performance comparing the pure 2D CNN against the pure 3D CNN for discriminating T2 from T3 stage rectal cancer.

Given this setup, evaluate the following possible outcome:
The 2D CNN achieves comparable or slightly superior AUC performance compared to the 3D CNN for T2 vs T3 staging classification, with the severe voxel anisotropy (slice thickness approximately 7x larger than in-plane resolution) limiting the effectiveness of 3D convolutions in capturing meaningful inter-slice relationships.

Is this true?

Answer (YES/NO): YES